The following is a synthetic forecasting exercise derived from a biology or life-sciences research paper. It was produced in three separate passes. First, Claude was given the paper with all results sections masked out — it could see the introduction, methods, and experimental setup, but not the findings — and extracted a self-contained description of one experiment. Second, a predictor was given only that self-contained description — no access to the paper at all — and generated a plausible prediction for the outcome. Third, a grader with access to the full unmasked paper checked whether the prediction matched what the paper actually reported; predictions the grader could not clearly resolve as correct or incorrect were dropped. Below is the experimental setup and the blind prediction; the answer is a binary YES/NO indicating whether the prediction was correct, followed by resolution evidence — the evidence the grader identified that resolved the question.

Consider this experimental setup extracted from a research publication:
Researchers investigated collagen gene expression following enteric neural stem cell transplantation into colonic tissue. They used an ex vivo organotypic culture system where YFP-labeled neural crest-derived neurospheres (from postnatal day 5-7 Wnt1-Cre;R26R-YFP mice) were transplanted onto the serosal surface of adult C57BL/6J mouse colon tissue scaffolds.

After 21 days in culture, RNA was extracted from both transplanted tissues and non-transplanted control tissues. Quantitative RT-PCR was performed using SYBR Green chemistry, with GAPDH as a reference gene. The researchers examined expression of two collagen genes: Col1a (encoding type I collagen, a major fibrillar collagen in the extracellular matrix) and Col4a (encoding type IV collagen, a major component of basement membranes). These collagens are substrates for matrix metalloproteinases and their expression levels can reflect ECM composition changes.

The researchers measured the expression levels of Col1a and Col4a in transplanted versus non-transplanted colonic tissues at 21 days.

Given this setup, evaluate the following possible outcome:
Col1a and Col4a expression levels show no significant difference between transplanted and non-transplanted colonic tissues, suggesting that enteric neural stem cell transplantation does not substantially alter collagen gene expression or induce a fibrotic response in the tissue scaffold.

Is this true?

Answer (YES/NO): NO